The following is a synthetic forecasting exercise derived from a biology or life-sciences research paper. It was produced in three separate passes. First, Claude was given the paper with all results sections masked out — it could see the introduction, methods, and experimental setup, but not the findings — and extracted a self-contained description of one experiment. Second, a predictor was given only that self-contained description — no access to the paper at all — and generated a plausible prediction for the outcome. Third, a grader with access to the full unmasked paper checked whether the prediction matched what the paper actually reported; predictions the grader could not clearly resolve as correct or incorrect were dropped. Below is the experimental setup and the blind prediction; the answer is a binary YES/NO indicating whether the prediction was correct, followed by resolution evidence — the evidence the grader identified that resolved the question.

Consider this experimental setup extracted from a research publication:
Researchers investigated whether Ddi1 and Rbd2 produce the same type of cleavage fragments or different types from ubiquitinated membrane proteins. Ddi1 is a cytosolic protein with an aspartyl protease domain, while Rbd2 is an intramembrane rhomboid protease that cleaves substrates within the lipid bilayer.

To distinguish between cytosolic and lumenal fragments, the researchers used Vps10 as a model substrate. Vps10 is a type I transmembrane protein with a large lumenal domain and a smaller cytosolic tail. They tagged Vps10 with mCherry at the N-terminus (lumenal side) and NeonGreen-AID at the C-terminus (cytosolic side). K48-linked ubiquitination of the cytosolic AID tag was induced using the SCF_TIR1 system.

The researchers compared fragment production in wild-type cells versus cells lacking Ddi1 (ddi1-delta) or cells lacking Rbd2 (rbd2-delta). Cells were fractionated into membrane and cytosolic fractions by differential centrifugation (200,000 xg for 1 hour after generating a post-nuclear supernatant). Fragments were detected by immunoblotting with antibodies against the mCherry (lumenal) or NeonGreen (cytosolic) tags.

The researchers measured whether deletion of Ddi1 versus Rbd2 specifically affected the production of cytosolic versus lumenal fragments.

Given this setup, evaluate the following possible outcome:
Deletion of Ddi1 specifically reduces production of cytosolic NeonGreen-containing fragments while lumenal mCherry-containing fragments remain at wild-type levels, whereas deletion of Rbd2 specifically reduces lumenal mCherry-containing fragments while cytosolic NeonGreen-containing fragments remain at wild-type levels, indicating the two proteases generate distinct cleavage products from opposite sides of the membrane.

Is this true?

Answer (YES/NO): YES